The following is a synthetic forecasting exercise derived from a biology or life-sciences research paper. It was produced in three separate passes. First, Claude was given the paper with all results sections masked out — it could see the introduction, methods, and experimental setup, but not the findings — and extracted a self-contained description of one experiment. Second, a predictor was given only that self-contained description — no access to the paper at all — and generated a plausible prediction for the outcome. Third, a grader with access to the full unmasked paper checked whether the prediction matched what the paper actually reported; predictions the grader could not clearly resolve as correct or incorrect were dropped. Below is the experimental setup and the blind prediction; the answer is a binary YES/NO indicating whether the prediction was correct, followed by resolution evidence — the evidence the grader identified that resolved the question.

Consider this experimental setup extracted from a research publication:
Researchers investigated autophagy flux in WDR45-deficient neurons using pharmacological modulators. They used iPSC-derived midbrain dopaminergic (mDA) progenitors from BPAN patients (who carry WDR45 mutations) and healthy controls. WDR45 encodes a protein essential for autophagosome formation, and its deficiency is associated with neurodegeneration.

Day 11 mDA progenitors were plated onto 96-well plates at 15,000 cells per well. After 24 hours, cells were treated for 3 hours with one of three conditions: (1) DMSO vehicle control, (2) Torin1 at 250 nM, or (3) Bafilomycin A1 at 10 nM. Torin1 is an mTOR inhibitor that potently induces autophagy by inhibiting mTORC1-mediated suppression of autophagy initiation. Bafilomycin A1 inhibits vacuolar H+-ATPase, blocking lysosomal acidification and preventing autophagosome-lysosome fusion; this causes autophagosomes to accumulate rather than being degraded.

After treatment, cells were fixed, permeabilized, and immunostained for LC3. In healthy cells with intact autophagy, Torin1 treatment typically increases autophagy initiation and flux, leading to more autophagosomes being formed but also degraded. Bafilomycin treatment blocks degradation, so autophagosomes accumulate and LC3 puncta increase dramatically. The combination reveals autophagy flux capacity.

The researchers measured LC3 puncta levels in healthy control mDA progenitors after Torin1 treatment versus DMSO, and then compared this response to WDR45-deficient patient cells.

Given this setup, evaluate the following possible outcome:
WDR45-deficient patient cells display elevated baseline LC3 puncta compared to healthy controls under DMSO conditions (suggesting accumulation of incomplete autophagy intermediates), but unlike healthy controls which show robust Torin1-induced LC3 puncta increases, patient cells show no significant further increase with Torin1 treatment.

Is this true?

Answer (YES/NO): NO